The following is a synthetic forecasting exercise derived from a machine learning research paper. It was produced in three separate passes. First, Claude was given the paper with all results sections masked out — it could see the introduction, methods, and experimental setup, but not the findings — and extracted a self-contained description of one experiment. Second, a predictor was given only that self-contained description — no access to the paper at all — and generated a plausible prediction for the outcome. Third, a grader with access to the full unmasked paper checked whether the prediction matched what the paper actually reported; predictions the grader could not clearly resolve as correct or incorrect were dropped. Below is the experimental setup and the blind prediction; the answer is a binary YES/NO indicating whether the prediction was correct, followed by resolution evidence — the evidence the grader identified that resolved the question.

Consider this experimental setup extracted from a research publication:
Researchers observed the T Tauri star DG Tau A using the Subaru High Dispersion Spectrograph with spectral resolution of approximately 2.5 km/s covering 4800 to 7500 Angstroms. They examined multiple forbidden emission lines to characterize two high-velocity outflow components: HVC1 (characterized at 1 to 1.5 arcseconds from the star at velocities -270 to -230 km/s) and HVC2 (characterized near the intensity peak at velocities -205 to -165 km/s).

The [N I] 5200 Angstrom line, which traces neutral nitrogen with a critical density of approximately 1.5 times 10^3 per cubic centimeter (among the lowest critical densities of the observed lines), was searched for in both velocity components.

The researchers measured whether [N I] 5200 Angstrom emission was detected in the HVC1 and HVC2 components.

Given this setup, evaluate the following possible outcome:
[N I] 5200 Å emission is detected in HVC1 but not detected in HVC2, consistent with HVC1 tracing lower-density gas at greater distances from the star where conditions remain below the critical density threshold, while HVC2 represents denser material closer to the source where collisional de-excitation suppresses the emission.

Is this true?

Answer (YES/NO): NO